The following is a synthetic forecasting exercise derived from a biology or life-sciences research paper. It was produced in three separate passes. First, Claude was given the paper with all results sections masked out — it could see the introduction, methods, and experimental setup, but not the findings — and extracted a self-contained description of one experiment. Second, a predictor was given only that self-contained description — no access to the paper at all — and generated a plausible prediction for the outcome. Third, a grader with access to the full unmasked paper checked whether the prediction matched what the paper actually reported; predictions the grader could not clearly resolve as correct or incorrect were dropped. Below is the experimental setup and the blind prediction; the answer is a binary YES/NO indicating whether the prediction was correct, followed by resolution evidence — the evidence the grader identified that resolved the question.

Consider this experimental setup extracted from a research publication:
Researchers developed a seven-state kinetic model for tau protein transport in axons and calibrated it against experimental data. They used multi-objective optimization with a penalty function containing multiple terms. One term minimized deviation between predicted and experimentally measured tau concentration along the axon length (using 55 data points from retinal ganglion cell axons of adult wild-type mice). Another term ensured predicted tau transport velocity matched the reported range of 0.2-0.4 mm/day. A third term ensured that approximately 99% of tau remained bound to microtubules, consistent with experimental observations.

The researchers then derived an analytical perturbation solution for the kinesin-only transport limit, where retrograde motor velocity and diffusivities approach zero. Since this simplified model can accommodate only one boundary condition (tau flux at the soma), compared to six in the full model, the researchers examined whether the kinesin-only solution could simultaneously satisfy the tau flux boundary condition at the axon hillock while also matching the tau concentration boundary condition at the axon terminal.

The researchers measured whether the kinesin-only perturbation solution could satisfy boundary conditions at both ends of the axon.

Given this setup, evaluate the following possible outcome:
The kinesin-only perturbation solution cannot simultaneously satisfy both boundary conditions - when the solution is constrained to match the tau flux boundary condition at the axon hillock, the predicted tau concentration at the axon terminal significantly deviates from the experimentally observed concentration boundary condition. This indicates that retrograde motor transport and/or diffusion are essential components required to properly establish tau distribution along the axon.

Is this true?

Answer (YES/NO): YES